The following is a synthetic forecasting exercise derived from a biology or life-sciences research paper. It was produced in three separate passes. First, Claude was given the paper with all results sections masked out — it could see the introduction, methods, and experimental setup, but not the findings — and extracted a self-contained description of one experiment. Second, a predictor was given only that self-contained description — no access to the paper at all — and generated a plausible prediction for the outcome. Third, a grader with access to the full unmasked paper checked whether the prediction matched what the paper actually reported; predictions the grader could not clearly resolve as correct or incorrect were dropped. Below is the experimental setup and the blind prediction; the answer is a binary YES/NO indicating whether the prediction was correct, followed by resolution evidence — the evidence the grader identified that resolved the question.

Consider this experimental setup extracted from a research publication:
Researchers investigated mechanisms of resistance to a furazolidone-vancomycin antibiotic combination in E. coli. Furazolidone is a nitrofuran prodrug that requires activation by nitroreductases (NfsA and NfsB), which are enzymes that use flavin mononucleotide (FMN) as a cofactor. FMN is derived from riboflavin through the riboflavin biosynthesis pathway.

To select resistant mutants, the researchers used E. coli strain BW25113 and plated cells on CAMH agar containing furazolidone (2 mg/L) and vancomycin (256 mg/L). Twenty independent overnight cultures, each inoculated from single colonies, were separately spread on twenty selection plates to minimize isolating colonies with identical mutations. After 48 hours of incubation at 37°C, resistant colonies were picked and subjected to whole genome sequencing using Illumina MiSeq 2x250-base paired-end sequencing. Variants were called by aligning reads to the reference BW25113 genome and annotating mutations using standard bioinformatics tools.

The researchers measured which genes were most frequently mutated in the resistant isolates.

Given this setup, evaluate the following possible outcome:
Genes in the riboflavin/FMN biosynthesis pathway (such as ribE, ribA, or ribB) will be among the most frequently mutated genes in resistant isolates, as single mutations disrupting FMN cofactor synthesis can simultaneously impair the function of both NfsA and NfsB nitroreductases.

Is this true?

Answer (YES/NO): YES